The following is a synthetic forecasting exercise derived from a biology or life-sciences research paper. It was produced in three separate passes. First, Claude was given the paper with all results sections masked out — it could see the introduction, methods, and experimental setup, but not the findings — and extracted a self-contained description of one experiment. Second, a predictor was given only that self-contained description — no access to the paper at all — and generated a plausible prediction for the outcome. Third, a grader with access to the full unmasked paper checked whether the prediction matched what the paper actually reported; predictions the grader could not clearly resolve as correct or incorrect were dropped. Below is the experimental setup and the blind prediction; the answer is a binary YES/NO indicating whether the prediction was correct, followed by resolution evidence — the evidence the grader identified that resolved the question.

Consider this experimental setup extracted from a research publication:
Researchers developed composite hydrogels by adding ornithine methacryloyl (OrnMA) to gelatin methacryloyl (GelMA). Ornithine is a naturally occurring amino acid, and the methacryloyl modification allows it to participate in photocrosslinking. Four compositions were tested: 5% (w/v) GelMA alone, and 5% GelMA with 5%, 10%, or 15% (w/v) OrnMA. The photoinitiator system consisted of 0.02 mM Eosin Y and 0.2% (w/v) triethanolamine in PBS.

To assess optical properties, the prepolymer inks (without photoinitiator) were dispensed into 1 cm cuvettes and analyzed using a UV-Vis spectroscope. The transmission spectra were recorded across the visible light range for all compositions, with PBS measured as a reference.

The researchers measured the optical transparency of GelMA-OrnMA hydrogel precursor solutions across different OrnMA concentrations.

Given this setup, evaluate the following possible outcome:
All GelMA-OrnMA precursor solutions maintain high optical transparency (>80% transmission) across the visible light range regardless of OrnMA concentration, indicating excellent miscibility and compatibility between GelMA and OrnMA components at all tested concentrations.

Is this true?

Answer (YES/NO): NO